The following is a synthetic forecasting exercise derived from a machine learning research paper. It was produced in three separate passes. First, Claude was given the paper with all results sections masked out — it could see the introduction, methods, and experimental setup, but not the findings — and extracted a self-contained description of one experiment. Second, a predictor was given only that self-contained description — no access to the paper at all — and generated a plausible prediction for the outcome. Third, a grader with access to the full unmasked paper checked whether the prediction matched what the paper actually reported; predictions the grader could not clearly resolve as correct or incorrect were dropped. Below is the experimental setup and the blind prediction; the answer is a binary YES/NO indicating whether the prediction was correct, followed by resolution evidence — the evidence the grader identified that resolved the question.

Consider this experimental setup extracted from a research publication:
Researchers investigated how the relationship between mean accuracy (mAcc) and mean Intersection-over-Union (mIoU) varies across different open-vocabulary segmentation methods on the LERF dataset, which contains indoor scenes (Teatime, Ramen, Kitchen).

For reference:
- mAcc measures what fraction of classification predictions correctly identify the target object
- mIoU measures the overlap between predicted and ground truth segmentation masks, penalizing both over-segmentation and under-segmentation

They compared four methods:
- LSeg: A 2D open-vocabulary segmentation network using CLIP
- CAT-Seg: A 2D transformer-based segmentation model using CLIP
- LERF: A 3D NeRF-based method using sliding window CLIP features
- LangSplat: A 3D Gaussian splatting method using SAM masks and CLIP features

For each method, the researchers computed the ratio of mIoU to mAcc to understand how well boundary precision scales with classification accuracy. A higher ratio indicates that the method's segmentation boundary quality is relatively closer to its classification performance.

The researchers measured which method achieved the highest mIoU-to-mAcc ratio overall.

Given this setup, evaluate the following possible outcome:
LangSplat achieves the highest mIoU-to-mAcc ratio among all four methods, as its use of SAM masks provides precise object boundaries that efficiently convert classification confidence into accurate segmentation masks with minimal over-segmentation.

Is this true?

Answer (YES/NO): YES